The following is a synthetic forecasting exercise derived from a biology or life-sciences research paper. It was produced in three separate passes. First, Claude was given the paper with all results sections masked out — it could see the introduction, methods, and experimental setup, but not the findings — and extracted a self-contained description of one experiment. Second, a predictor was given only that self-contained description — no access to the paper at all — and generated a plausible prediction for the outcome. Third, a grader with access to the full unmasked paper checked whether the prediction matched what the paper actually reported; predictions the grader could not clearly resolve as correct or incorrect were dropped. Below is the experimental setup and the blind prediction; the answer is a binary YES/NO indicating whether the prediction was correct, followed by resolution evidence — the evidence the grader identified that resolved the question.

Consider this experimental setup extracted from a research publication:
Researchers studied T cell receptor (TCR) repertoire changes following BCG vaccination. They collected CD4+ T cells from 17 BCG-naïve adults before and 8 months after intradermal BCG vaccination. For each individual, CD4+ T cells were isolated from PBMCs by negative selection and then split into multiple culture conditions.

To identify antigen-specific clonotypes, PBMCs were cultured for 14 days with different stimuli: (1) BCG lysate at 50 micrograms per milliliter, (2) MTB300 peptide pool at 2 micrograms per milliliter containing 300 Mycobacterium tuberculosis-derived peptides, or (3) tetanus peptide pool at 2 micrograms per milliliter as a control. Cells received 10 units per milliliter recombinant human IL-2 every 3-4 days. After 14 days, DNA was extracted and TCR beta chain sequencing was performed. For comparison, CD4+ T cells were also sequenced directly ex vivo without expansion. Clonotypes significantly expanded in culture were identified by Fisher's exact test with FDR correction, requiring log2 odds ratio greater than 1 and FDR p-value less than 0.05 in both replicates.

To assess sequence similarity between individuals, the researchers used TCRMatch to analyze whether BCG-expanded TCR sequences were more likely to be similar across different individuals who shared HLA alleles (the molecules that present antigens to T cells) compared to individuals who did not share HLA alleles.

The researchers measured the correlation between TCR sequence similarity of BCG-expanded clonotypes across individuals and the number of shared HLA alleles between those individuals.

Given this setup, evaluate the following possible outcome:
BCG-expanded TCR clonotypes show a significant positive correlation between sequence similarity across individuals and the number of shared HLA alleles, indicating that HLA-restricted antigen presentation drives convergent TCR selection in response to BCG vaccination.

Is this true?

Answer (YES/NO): YES